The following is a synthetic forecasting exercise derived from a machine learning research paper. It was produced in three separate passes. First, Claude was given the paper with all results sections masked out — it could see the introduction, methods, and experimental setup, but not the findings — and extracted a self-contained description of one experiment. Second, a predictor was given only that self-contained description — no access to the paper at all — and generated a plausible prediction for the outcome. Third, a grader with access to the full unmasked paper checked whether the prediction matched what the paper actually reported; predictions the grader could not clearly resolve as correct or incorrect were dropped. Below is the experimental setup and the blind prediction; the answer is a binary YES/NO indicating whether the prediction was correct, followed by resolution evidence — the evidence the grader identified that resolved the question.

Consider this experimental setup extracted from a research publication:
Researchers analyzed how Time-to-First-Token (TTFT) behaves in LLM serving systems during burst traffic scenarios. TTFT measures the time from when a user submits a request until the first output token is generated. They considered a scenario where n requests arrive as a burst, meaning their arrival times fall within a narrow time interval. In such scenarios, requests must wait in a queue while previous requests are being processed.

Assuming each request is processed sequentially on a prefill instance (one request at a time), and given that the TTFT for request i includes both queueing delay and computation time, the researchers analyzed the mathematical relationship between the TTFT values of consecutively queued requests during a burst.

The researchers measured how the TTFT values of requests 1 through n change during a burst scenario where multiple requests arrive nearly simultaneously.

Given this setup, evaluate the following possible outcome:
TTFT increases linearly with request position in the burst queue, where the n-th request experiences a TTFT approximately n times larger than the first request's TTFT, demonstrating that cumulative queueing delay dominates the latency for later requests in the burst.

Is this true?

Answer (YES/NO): NO